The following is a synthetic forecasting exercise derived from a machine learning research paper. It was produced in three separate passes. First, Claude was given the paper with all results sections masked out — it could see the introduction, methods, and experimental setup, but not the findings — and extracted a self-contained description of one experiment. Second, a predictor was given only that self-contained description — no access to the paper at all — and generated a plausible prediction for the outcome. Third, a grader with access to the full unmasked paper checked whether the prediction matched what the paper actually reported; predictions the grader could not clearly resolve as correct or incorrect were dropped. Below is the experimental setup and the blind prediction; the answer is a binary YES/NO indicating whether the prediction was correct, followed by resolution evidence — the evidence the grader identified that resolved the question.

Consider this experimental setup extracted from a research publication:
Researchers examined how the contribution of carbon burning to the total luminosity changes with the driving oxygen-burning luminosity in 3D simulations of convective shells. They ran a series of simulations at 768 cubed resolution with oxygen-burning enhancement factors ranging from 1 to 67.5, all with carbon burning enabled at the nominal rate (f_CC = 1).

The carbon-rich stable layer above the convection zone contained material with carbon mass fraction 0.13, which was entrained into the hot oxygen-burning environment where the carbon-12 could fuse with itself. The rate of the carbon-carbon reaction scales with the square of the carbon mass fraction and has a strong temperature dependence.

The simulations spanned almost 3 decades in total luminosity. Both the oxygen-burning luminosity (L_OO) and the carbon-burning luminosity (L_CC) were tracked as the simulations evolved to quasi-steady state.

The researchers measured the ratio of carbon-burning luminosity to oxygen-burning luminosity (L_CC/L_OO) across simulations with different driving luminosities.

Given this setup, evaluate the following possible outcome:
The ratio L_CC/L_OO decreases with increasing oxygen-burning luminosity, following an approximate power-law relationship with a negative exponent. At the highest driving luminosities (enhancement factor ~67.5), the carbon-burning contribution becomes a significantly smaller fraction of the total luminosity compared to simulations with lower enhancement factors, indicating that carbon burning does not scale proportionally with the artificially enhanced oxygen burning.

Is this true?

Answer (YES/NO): NO